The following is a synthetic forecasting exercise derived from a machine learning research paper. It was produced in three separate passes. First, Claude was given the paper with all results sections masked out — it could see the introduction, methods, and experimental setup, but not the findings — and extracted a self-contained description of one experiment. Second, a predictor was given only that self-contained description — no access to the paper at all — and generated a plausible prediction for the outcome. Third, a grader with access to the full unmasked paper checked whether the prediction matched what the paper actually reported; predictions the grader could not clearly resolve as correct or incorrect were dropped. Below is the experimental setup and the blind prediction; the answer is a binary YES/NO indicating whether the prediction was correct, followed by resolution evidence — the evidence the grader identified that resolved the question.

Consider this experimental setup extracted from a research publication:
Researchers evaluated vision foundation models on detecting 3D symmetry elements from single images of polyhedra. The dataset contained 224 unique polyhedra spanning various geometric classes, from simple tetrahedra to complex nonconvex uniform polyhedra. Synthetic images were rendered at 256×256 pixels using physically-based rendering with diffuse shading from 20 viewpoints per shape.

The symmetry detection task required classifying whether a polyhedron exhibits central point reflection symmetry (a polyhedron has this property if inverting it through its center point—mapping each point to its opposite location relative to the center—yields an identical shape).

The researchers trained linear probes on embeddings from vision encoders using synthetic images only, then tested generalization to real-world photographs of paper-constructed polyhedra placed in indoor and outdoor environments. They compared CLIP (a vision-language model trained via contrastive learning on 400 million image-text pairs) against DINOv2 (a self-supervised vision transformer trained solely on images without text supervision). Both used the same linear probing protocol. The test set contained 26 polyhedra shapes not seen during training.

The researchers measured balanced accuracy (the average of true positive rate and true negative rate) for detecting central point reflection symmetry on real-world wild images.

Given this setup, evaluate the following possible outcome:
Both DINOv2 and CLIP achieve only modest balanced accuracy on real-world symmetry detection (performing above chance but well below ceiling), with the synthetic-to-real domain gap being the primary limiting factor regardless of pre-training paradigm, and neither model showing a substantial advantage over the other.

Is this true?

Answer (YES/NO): NO